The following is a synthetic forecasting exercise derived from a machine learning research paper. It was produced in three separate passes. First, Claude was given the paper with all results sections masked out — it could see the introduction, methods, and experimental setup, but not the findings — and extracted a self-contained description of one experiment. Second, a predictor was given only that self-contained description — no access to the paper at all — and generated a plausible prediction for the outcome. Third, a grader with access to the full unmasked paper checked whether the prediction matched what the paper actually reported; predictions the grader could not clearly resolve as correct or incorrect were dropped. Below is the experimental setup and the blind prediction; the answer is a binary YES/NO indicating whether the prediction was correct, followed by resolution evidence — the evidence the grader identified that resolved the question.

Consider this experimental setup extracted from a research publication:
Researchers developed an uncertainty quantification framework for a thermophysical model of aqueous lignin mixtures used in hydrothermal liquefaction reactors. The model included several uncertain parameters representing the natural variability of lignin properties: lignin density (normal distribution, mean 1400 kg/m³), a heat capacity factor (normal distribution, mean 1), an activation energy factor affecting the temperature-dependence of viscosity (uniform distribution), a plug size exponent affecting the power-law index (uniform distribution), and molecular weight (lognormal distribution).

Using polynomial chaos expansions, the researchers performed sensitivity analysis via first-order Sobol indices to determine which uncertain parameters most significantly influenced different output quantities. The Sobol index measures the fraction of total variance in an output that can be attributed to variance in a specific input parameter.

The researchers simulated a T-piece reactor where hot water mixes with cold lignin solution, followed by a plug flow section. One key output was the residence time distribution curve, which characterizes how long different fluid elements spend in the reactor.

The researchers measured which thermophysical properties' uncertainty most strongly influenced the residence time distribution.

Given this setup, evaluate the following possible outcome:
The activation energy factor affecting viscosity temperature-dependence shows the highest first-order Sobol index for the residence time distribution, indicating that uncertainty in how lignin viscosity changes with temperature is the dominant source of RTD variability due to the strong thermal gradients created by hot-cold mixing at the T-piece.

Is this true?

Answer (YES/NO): NO